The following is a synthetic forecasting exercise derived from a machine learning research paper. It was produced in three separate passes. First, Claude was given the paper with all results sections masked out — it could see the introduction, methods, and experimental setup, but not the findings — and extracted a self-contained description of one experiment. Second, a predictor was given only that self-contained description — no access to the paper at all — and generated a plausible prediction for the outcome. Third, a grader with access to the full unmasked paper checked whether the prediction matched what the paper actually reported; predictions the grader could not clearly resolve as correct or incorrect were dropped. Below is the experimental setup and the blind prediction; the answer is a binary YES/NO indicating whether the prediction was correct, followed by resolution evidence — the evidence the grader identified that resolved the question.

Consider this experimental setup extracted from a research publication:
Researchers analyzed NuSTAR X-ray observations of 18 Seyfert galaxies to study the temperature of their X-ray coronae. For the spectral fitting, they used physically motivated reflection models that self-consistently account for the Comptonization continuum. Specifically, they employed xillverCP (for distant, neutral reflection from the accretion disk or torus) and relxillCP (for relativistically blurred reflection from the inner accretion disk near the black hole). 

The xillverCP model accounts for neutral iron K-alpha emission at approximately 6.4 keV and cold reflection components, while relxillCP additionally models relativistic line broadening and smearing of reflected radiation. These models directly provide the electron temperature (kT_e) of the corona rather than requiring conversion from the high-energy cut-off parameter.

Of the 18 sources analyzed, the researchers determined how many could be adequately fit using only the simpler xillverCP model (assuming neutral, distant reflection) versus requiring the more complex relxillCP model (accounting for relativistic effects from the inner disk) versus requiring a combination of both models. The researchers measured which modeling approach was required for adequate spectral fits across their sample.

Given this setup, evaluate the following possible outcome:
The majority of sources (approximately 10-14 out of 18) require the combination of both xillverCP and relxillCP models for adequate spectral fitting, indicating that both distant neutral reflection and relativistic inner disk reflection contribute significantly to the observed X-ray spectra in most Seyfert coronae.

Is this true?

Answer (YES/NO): NO